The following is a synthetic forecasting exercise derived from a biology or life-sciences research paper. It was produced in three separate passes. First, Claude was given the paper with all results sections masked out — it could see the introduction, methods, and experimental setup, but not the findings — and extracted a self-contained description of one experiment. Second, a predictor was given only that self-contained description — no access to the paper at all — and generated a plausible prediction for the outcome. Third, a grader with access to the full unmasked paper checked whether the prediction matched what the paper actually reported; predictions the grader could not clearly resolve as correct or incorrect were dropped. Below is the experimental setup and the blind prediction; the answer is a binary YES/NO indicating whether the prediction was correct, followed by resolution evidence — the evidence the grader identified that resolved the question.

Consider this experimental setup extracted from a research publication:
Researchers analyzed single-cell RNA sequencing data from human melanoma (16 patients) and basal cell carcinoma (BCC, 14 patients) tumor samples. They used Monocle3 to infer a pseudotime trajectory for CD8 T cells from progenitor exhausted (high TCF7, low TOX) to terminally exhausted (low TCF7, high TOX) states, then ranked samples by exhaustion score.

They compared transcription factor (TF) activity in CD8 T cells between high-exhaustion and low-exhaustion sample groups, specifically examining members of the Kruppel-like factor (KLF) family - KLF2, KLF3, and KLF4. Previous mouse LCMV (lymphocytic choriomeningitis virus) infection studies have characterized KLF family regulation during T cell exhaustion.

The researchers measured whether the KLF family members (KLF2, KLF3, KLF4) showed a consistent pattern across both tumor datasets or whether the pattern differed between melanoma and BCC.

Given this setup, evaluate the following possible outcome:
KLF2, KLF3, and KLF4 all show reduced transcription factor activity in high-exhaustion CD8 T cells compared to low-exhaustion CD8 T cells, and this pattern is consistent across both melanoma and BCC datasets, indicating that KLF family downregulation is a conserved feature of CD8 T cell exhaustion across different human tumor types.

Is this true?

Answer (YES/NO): NO